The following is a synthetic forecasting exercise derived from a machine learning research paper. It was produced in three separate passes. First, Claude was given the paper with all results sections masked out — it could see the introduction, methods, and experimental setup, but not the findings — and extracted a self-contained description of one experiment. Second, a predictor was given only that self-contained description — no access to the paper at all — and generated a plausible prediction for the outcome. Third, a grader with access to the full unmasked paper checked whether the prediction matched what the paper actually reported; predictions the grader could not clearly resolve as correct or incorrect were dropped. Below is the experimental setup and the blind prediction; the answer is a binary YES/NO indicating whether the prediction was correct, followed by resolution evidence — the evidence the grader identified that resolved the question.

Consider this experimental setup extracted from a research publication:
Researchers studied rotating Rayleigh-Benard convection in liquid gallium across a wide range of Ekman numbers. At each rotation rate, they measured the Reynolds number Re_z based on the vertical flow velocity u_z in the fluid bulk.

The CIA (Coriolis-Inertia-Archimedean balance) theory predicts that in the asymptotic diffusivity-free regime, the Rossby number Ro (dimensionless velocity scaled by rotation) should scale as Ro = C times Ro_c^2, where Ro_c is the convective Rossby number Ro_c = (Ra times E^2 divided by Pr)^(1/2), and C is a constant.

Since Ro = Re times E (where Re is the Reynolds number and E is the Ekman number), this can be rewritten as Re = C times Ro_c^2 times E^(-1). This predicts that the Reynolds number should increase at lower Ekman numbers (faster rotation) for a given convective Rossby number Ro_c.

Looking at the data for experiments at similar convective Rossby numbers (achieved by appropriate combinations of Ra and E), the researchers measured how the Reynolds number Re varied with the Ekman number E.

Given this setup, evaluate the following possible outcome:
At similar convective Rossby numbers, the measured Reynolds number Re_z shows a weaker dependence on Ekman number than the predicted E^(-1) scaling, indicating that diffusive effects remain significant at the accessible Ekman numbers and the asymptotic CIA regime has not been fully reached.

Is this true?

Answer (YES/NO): NO